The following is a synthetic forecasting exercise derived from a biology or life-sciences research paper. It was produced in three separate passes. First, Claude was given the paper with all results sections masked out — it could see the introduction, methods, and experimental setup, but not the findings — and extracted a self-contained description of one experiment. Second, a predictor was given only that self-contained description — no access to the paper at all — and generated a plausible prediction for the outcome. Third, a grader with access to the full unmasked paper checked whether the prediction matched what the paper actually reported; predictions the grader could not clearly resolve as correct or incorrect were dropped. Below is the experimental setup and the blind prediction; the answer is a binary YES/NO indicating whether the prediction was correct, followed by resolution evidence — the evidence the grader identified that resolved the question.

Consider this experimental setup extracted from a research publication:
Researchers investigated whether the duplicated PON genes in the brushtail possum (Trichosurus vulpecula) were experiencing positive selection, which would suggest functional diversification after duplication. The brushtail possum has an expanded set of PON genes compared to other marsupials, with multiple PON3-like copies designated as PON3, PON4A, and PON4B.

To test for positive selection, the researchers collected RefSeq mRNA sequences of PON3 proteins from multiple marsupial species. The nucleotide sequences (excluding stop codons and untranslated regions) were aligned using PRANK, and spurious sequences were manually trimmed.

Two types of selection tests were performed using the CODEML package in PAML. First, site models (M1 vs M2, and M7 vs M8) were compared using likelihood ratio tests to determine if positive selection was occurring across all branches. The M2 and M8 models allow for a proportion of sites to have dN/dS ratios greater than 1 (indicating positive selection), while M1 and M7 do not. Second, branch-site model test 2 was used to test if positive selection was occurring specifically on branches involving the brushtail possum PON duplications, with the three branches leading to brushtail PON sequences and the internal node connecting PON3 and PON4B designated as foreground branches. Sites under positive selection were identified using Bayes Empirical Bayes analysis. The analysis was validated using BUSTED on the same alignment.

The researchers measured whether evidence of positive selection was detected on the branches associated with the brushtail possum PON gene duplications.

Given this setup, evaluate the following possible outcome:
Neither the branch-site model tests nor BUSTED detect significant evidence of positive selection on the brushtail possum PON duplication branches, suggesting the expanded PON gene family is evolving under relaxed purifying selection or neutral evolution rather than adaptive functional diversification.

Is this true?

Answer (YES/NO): NO